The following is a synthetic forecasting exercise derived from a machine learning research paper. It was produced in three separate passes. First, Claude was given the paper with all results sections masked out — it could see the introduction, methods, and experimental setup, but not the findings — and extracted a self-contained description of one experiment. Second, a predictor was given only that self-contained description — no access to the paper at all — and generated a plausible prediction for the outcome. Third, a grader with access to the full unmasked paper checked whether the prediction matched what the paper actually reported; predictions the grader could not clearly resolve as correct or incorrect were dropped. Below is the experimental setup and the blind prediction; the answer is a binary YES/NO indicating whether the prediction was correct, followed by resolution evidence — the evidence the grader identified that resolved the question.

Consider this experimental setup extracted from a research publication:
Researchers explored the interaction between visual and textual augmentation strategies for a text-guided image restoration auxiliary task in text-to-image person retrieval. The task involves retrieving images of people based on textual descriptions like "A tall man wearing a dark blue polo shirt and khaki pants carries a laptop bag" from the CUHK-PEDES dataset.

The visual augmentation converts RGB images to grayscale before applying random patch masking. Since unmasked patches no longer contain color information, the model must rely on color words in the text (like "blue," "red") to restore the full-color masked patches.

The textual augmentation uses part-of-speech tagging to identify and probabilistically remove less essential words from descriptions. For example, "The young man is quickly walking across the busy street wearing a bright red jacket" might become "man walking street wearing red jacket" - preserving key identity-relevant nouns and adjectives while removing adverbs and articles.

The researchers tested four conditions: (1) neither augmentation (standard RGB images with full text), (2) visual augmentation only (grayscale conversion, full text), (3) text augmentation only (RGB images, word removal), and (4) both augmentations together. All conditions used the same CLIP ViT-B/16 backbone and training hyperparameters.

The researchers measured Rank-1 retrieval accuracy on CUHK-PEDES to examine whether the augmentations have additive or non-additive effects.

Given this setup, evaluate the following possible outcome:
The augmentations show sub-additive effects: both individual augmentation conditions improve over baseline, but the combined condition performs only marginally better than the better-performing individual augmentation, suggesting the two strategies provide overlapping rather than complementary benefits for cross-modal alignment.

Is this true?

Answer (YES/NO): NO